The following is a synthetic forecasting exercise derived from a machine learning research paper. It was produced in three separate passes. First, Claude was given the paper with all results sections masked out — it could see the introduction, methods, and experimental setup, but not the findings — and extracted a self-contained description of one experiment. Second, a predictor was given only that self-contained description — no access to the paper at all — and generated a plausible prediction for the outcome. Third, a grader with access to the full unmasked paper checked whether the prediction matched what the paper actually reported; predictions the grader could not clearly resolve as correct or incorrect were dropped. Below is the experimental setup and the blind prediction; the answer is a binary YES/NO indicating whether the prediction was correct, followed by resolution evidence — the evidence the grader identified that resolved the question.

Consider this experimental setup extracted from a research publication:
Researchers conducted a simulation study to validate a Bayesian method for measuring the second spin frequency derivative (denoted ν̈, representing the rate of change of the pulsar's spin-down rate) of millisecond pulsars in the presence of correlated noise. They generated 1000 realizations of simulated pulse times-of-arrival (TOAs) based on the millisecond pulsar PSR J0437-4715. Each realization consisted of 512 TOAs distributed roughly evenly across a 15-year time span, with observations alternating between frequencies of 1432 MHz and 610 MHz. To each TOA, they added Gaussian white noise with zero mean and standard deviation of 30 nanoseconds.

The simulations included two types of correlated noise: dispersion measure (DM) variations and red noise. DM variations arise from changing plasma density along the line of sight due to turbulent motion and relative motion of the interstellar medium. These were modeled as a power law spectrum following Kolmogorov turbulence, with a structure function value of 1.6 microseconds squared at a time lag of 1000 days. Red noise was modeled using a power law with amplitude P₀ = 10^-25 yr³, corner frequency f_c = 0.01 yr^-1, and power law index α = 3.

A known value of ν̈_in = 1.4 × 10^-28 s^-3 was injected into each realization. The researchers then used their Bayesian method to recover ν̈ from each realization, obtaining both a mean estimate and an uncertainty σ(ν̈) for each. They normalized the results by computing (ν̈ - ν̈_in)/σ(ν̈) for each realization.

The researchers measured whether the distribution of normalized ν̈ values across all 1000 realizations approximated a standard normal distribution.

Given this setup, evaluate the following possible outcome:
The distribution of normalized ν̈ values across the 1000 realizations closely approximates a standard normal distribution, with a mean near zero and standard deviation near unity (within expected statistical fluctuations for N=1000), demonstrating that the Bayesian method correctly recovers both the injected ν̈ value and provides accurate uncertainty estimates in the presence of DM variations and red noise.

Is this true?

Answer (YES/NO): NO